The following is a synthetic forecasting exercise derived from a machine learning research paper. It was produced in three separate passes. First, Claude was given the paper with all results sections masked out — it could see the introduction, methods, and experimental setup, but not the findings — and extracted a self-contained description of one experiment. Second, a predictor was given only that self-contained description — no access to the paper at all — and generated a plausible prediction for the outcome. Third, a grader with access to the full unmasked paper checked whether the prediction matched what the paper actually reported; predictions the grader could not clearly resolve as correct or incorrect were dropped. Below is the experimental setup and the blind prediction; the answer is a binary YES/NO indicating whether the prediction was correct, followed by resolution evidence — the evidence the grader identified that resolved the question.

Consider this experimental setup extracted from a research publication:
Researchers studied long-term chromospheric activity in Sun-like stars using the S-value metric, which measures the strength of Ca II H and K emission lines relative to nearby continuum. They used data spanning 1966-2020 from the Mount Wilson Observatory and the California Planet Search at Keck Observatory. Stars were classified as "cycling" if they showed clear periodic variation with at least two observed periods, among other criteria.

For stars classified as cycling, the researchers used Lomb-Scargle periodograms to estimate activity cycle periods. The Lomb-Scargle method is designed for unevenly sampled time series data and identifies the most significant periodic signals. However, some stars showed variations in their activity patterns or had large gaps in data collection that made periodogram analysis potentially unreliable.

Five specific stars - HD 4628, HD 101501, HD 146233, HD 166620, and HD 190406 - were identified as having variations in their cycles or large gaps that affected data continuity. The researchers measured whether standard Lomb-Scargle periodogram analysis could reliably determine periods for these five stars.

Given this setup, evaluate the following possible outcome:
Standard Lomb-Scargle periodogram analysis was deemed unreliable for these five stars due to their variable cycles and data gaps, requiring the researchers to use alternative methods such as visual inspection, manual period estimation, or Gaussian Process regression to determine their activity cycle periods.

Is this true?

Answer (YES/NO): YES